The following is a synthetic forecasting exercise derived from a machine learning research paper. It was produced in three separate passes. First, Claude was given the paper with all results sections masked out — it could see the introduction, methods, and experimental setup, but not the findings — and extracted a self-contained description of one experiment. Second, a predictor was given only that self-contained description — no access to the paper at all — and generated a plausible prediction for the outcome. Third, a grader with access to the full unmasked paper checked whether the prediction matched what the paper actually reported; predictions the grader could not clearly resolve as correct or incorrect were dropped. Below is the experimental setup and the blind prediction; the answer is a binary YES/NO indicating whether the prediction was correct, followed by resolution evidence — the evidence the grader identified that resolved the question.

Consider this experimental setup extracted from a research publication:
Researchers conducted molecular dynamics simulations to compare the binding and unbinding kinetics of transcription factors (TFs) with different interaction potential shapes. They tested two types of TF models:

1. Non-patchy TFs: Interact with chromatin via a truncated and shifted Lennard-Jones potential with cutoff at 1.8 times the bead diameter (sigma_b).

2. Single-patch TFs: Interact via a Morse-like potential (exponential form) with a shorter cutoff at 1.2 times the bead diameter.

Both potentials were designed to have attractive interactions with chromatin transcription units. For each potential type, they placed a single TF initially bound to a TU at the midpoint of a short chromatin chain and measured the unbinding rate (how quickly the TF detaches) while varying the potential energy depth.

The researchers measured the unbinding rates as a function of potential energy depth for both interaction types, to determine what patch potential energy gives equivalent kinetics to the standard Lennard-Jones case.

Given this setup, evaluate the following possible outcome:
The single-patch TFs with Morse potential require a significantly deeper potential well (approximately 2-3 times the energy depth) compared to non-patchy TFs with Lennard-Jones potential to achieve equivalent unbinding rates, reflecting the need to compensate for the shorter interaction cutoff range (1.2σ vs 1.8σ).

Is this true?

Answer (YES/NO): NO